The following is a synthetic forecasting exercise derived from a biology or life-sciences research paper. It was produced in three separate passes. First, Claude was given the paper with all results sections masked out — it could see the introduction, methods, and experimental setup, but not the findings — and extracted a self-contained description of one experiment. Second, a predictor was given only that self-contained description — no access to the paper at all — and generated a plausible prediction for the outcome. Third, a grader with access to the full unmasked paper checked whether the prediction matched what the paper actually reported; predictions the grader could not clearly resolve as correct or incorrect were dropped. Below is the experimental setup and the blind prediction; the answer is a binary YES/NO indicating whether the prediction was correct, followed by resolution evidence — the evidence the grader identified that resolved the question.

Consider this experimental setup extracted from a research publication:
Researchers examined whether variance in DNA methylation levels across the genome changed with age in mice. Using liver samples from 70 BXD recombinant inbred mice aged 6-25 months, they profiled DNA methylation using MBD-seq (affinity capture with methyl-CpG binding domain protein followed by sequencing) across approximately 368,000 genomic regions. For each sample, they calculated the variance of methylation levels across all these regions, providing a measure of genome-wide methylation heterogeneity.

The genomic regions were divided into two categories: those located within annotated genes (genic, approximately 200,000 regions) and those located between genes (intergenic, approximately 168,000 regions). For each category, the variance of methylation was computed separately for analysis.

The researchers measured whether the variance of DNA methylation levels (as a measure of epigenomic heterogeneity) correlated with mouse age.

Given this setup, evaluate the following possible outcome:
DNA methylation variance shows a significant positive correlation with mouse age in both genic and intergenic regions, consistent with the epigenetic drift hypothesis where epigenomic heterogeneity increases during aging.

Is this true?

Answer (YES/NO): NO